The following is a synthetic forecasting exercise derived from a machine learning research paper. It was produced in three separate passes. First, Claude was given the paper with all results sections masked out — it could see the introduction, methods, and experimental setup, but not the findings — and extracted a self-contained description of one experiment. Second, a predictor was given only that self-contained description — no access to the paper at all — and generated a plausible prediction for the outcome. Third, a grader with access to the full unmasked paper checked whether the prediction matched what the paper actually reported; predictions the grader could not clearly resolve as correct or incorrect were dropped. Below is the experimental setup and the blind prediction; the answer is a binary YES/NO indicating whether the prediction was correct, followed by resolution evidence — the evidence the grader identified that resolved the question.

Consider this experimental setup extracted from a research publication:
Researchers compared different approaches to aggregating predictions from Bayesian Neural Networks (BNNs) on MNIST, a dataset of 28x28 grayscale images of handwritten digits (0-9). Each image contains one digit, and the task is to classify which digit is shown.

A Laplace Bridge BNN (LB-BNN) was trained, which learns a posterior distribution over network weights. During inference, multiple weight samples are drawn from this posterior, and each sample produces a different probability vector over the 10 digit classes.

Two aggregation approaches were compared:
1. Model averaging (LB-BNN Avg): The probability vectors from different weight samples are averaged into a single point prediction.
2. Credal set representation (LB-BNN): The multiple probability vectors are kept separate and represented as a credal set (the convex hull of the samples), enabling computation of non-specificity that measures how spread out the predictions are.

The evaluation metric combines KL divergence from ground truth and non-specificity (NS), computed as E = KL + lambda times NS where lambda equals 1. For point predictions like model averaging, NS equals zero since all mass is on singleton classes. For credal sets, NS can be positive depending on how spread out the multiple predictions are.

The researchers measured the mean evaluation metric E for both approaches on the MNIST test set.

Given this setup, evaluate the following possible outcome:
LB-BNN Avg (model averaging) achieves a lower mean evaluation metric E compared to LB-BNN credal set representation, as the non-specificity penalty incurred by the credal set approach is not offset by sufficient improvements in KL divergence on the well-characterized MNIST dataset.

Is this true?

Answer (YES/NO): YES